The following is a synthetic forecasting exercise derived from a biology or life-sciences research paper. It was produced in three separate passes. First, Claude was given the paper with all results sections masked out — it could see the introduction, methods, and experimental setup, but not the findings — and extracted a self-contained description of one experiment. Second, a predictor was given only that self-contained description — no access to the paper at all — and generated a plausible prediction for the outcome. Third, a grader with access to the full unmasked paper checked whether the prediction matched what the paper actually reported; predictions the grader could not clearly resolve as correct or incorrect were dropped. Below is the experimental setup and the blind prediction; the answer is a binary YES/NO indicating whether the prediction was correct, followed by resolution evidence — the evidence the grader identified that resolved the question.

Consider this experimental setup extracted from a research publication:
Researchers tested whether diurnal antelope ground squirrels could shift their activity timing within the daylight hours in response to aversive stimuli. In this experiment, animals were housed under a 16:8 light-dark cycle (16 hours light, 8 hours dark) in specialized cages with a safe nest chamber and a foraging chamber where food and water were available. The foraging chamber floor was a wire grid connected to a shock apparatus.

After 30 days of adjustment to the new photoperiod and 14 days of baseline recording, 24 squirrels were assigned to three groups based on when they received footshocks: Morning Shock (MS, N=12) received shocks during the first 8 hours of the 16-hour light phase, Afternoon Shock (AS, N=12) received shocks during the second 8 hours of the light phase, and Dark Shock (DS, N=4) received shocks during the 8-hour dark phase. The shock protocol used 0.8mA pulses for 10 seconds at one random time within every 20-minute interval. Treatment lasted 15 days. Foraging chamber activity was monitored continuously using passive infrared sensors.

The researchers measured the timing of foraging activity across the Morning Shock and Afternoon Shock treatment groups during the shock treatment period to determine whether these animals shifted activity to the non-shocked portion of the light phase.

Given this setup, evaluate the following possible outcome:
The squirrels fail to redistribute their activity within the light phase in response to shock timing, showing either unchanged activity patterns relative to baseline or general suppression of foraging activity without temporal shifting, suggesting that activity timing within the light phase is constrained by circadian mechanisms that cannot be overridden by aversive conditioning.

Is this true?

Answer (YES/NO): YES